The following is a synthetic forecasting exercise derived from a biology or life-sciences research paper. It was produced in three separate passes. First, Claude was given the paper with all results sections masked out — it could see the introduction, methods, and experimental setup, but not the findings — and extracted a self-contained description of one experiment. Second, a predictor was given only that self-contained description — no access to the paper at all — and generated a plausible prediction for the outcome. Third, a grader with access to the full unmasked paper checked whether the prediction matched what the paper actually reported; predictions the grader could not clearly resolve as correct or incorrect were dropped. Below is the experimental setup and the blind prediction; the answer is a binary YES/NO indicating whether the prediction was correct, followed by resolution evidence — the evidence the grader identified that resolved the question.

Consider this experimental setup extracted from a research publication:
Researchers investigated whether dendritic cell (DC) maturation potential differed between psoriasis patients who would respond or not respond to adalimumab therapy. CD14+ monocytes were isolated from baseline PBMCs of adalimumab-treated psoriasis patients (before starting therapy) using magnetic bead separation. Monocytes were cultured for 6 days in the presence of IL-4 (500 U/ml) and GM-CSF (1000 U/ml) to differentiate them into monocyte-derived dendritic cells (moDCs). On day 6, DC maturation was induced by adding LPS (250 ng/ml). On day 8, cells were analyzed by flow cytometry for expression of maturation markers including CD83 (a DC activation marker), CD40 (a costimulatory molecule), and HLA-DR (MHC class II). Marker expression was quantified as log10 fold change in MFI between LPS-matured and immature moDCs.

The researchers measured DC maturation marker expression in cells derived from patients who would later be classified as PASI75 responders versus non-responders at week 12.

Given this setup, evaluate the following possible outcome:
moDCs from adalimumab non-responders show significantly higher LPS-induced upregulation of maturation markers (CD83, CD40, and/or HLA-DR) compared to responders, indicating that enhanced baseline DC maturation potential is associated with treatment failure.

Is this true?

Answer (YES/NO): YES